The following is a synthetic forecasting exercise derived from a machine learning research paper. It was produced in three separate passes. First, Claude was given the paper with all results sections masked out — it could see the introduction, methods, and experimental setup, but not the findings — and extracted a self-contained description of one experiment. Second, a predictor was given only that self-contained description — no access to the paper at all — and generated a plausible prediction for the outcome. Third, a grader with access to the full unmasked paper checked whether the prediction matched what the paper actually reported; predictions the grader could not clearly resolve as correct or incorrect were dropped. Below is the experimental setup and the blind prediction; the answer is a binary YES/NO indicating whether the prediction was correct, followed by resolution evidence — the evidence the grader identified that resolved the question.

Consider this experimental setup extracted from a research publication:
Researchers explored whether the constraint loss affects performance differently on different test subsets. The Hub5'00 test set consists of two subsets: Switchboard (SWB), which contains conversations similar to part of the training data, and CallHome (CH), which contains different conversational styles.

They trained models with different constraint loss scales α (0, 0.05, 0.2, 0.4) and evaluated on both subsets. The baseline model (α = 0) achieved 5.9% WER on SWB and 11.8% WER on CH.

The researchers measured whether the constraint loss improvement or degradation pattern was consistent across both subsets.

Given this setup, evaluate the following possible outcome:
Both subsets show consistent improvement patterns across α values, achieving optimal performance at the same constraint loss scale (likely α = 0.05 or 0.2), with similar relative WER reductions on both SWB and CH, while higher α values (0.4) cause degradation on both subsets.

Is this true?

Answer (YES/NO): NO